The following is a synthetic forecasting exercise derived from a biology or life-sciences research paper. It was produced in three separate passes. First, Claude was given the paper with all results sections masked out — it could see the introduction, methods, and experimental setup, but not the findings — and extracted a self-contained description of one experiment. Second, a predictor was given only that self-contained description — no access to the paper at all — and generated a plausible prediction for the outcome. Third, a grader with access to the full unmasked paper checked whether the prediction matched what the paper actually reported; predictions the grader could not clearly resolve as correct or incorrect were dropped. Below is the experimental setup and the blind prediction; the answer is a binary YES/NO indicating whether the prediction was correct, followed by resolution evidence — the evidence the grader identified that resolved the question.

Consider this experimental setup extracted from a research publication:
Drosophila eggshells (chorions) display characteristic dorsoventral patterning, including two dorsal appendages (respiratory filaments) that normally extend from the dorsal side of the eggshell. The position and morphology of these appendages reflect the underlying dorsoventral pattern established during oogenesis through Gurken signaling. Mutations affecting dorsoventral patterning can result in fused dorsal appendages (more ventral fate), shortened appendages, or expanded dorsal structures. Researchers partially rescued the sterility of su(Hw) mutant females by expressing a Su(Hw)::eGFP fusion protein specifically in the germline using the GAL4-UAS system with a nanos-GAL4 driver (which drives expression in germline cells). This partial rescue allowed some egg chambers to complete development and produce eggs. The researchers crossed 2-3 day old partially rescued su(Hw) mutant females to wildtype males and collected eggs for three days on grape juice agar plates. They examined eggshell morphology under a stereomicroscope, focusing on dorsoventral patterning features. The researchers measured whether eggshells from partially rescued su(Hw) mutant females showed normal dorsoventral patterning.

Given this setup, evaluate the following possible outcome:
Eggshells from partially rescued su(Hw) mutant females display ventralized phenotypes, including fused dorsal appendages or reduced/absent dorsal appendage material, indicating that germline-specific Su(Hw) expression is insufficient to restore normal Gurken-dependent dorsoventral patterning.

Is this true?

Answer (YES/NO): YES